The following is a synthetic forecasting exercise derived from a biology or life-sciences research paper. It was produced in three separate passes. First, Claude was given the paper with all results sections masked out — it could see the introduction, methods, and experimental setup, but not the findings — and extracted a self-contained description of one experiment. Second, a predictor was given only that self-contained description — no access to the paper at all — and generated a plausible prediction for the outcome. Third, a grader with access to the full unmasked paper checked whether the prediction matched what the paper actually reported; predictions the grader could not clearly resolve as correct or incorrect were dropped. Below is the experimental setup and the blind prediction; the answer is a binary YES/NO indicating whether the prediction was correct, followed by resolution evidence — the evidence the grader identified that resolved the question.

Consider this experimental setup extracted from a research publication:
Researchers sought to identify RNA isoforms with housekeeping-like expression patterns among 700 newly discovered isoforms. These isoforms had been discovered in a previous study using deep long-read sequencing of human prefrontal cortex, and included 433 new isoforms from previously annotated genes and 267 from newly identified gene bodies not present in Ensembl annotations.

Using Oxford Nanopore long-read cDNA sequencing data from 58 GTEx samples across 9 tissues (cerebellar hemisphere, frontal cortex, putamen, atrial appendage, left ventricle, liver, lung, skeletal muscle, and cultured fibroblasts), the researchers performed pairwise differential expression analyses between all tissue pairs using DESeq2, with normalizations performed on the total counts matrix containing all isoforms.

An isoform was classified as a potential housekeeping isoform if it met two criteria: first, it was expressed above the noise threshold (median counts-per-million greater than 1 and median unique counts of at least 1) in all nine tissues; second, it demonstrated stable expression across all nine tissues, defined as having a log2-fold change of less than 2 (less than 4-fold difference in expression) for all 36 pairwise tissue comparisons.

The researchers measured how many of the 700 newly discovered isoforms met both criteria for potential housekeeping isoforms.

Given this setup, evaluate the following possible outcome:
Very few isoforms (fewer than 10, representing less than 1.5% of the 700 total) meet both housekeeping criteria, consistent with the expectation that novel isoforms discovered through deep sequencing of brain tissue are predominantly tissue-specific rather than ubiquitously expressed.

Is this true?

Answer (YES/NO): NO